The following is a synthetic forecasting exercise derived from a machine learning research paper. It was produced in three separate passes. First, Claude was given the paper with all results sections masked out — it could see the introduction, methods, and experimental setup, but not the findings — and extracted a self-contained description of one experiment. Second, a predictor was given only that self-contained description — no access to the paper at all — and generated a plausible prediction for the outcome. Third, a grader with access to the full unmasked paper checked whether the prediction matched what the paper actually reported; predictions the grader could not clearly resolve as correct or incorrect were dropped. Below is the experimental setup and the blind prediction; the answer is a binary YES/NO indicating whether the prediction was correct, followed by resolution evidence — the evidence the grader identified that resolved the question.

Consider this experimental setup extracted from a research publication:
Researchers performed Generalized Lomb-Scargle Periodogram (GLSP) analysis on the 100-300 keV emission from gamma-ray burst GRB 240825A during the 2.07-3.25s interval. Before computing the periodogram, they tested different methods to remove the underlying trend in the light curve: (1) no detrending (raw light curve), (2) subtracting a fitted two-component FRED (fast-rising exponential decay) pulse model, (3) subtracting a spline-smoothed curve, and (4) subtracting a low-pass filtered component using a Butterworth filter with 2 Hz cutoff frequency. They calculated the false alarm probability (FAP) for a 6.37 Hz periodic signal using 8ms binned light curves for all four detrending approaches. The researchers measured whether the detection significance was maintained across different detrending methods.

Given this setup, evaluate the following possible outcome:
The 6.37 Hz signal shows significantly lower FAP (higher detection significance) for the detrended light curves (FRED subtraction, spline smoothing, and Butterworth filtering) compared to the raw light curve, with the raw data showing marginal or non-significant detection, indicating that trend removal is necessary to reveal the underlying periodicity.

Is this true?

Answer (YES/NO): NO